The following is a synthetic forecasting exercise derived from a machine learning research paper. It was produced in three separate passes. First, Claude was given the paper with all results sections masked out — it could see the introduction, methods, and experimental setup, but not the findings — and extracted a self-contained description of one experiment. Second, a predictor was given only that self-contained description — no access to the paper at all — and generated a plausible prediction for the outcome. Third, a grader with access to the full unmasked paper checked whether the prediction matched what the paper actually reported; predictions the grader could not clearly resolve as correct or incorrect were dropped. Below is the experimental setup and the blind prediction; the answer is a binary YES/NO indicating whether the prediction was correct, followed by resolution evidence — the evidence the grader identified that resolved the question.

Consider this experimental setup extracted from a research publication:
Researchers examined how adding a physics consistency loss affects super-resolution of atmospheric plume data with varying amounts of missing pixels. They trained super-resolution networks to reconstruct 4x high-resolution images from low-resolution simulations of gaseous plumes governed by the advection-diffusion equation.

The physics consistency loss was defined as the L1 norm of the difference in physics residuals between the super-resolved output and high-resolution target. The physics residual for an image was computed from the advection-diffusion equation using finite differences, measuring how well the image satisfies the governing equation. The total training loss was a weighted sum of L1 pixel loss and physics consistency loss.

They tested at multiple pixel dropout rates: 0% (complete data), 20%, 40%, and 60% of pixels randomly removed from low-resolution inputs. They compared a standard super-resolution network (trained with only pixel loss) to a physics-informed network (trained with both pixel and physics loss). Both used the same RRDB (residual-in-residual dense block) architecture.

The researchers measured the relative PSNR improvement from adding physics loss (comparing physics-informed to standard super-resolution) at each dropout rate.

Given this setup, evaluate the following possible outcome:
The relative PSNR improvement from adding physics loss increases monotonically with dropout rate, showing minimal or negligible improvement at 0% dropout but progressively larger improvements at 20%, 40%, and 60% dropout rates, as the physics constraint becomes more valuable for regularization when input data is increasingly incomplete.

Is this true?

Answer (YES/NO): NO